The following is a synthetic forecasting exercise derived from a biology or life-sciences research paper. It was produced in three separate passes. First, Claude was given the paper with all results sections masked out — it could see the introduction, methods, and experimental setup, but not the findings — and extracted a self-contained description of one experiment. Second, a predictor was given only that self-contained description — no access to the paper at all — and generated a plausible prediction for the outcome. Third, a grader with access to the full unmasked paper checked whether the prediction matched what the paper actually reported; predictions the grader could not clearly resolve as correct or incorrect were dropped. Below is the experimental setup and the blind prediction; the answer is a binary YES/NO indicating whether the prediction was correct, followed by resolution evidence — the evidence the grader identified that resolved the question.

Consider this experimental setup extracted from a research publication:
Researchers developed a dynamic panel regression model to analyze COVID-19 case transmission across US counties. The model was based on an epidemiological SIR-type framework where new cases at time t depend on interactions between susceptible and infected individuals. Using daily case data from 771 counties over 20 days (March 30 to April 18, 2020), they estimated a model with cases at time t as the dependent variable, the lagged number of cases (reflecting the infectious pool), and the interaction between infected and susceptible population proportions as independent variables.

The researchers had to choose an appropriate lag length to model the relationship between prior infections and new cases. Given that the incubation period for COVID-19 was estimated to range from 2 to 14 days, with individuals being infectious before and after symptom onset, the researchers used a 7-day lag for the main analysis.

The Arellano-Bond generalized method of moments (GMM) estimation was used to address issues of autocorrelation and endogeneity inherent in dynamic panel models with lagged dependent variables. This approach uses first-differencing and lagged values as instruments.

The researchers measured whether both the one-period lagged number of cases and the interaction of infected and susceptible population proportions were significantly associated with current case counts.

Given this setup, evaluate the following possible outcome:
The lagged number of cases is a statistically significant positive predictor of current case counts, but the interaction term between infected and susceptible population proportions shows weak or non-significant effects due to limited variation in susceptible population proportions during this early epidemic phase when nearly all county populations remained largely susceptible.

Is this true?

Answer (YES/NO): NO